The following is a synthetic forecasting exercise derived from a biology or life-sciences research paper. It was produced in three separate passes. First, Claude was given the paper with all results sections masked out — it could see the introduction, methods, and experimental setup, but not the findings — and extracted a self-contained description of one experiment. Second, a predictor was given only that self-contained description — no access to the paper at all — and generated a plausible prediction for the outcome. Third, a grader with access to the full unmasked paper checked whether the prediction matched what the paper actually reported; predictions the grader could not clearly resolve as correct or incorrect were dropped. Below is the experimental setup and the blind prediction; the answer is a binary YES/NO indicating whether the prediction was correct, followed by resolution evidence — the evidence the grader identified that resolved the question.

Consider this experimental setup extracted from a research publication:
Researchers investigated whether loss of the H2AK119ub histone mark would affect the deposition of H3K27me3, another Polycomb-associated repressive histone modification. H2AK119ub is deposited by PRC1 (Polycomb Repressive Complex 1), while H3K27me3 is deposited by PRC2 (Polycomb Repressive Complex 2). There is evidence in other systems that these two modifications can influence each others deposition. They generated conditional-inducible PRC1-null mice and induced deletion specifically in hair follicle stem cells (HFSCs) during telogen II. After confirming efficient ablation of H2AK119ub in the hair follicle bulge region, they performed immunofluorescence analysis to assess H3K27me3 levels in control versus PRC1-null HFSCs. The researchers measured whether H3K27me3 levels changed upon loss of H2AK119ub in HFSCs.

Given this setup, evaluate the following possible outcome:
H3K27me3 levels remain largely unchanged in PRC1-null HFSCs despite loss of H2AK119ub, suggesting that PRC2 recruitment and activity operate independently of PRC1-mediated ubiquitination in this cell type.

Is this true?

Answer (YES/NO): YES